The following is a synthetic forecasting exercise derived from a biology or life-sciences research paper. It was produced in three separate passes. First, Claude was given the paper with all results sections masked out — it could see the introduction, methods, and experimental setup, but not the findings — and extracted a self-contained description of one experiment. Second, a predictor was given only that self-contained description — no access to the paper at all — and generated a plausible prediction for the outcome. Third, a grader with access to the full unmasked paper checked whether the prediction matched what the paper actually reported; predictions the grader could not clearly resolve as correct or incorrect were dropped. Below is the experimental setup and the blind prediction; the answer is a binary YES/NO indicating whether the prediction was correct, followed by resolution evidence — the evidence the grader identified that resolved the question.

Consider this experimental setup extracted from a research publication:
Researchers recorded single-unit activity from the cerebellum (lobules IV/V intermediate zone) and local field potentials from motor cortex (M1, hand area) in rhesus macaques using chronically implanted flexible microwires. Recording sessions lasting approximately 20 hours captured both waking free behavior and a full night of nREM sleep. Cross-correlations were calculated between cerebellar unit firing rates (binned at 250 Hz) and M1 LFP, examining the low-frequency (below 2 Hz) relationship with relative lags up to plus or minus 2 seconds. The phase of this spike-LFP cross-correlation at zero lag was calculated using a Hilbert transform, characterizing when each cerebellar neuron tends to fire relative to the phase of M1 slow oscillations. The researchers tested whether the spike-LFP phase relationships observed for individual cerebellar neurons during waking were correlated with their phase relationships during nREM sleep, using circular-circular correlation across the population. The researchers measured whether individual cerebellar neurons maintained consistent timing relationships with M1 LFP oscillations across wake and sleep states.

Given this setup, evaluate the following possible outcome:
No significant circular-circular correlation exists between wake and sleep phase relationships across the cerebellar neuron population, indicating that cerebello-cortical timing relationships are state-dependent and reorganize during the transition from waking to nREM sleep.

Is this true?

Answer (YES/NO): NO